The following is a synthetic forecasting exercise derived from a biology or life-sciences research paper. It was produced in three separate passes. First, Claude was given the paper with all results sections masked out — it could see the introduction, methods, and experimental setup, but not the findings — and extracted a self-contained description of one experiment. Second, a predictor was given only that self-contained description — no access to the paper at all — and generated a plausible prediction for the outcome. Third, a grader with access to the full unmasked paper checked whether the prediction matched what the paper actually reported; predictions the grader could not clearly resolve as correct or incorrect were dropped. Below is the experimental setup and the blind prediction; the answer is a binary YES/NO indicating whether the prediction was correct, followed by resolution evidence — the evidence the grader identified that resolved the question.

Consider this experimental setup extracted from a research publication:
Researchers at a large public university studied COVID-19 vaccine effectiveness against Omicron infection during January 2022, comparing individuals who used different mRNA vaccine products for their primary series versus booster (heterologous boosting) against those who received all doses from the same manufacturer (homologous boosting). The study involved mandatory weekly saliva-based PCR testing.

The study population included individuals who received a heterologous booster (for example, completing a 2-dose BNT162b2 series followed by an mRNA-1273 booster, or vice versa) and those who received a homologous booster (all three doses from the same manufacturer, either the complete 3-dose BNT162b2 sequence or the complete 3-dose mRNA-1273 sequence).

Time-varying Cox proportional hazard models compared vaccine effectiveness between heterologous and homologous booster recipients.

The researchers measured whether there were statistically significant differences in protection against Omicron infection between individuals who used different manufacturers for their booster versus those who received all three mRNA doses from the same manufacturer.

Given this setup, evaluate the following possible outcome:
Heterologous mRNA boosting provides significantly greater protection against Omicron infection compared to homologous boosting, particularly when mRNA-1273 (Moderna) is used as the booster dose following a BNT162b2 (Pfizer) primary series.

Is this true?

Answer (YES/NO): NO